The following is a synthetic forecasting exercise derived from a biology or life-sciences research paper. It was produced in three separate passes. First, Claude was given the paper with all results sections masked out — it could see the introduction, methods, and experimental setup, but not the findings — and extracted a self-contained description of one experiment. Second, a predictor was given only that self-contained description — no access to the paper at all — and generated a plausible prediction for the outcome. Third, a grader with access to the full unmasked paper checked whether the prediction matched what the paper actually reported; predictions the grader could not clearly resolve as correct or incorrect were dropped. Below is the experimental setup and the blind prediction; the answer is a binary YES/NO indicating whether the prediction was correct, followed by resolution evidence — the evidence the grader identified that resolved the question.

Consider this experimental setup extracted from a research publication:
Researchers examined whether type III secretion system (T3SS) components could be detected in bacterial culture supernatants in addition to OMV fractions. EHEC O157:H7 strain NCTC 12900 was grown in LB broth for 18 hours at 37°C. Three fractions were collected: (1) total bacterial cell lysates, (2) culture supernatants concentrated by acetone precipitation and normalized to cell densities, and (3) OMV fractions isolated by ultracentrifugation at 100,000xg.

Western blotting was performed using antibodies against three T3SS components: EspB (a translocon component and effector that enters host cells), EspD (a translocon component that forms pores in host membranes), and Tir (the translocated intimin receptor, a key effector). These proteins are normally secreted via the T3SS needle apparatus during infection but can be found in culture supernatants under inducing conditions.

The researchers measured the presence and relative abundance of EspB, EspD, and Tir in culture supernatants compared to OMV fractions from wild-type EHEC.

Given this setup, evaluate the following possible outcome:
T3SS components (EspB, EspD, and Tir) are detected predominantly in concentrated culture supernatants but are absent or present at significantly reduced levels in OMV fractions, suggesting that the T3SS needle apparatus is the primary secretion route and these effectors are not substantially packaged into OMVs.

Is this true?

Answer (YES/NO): NO